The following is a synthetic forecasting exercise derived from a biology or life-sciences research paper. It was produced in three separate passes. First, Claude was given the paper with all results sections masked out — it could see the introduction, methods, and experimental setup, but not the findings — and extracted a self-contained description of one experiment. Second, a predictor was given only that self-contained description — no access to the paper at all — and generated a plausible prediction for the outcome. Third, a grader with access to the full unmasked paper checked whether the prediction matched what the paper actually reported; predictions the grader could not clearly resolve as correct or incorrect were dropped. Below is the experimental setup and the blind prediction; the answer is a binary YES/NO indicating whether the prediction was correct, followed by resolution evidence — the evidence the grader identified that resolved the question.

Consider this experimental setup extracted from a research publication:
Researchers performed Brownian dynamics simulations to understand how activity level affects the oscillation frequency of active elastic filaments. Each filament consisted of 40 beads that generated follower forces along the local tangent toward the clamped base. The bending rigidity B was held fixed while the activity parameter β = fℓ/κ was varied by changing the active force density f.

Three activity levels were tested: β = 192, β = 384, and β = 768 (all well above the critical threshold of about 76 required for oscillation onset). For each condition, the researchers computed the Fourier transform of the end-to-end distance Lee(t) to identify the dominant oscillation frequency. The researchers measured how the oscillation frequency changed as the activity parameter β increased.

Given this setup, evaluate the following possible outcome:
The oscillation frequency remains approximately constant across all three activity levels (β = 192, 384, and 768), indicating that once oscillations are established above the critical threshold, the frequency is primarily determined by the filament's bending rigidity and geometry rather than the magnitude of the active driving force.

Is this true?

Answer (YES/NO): NO